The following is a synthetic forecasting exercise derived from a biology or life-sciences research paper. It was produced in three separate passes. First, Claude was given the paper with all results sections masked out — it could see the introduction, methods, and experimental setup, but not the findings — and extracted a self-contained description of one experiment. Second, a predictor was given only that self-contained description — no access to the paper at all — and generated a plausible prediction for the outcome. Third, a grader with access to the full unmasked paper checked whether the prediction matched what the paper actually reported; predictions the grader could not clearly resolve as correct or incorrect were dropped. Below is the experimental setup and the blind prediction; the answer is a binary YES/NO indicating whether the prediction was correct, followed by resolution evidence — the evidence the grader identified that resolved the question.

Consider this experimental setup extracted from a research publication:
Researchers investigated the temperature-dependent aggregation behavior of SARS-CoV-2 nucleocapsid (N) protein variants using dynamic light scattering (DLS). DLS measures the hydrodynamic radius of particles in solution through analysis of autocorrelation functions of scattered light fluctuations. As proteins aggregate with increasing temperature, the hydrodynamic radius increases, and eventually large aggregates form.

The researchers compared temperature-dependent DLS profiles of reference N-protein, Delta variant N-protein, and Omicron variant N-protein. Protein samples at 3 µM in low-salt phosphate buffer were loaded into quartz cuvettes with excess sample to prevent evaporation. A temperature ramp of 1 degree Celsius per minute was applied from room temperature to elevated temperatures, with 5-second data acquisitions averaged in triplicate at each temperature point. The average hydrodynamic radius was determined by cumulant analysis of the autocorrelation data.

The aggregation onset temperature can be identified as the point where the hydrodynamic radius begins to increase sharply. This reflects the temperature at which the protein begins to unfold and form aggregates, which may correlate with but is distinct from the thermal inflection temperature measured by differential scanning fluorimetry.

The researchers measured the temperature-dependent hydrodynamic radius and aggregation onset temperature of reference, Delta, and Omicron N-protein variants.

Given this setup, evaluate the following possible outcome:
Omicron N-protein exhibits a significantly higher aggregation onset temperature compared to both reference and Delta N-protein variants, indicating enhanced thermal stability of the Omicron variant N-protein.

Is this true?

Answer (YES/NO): NO